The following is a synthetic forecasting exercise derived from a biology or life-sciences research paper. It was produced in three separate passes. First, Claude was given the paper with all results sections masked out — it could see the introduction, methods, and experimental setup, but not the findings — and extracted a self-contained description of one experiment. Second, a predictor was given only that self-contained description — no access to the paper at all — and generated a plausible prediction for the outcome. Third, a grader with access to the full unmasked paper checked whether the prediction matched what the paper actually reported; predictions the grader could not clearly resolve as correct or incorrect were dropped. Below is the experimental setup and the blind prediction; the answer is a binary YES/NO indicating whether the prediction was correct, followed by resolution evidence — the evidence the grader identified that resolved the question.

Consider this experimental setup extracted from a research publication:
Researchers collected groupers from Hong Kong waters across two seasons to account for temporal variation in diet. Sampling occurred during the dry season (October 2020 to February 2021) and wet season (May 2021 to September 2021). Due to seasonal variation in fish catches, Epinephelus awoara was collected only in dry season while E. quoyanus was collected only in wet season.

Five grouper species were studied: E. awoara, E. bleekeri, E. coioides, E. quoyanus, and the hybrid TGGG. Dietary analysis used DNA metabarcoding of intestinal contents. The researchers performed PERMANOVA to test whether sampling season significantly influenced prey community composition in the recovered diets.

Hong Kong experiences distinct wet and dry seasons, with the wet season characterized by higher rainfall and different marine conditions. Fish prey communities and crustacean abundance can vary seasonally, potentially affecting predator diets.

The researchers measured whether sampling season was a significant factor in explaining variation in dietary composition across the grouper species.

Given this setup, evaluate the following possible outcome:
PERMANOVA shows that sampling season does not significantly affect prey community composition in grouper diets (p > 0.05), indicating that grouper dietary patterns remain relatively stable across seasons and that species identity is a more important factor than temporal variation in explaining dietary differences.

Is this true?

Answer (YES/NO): NO